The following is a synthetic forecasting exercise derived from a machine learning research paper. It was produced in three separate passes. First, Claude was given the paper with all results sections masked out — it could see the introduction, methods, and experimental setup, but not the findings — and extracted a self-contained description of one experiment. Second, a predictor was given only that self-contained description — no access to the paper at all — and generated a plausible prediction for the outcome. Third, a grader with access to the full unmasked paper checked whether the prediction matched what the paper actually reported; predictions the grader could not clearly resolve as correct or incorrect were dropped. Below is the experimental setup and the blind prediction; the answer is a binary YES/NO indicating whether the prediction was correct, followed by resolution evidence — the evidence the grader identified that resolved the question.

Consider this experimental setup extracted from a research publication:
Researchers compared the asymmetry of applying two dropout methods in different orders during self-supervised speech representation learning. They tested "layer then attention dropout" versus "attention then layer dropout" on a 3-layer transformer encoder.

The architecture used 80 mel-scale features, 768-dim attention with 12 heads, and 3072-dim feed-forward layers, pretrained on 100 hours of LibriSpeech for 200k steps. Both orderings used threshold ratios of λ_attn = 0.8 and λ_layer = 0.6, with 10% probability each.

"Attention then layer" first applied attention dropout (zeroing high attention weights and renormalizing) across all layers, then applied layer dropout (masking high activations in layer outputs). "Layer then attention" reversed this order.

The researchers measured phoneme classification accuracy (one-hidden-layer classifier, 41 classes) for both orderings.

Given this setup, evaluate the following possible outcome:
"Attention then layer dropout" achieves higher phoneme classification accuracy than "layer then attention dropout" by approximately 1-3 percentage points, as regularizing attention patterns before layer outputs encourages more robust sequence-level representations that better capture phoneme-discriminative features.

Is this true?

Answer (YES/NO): NO